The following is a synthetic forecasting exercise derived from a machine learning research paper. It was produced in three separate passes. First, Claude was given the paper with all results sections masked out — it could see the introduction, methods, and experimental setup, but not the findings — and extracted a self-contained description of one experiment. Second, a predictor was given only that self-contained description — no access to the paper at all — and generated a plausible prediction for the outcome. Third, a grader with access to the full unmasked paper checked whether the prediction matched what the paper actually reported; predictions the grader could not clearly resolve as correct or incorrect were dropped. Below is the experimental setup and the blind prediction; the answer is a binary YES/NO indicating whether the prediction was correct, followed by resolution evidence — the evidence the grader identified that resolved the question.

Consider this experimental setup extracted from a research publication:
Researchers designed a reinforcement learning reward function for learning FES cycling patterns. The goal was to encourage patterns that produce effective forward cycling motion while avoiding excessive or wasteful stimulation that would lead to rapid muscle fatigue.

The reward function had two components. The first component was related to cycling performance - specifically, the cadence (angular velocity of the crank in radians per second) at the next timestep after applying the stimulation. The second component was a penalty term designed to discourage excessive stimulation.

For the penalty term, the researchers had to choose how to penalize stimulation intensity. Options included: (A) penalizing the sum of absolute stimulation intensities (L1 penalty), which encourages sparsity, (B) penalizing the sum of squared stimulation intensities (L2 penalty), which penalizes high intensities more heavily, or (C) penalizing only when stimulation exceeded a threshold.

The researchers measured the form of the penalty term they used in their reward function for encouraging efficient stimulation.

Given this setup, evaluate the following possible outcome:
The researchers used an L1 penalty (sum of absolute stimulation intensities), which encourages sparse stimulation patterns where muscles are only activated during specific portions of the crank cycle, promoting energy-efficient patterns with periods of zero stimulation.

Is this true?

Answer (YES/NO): NO